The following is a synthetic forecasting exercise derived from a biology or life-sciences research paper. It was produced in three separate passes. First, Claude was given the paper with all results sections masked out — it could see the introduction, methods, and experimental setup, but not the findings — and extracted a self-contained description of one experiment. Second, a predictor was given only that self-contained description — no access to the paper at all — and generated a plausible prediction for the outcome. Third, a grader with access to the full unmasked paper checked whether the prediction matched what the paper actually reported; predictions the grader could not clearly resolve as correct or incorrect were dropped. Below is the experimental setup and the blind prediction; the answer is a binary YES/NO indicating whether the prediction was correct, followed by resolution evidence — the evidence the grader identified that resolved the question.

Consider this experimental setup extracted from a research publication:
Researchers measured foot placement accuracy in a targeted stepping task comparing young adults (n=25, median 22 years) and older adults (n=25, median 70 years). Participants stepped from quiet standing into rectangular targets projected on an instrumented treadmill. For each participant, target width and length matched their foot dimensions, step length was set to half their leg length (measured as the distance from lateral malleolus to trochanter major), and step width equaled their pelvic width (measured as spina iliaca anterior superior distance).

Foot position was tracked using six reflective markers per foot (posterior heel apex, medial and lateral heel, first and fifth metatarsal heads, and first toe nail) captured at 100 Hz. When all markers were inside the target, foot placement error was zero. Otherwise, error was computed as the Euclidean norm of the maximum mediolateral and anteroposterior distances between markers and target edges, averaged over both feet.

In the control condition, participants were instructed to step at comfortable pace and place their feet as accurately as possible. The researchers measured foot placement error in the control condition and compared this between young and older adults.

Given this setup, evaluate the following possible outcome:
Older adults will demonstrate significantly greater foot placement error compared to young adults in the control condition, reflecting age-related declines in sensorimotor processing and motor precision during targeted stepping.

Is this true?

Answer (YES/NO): NO